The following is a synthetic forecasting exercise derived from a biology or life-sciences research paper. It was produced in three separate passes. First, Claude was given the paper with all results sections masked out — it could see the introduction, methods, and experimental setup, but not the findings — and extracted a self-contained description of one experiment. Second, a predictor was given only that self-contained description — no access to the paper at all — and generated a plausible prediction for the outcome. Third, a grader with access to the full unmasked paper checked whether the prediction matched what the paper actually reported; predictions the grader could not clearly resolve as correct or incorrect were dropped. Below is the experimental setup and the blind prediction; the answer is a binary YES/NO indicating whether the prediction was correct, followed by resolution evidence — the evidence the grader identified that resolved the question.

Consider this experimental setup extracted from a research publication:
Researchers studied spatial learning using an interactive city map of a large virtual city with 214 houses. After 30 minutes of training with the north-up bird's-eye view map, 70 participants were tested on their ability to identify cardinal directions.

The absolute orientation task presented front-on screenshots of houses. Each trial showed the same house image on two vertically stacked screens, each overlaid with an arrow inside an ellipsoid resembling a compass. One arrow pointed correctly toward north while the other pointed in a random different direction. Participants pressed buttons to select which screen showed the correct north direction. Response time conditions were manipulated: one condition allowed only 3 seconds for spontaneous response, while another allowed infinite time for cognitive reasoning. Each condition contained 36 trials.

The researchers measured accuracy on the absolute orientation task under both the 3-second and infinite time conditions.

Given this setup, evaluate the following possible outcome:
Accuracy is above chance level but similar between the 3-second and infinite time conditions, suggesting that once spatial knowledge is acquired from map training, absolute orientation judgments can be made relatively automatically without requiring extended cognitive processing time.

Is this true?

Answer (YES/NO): NO